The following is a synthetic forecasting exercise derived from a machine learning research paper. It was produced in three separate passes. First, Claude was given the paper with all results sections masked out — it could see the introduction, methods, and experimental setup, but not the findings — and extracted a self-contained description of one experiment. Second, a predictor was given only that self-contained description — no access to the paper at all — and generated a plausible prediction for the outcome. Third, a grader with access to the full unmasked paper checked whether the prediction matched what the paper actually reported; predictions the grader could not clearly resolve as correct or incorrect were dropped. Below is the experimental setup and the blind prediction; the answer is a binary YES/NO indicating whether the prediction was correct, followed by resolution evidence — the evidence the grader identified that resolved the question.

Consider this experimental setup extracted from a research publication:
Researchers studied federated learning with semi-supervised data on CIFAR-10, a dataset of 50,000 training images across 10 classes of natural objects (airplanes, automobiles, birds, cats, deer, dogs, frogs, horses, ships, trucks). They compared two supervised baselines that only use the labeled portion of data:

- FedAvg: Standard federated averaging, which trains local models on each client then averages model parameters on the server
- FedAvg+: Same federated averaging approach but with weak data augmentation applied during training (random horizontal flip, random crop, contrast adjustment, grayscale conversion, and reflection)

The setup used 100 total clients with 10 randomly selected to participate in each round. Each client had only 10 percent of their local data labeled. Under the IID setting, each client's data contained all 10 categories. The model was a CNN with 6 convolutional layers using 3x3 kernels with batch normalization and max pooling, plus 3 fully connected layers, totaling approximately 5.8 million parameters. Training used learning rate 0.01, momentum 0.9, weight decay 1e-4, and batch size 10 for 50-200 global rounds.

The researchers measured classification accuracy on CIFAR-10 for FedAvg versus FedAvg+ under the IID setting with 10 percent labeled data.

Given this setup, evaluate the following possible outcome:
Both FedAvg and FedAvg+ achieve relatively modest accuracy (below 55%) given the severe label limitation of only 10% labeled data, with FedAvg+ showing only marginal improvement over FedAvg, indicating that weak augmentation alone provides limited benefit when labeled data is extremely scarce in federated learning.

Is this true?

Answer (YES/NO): NO